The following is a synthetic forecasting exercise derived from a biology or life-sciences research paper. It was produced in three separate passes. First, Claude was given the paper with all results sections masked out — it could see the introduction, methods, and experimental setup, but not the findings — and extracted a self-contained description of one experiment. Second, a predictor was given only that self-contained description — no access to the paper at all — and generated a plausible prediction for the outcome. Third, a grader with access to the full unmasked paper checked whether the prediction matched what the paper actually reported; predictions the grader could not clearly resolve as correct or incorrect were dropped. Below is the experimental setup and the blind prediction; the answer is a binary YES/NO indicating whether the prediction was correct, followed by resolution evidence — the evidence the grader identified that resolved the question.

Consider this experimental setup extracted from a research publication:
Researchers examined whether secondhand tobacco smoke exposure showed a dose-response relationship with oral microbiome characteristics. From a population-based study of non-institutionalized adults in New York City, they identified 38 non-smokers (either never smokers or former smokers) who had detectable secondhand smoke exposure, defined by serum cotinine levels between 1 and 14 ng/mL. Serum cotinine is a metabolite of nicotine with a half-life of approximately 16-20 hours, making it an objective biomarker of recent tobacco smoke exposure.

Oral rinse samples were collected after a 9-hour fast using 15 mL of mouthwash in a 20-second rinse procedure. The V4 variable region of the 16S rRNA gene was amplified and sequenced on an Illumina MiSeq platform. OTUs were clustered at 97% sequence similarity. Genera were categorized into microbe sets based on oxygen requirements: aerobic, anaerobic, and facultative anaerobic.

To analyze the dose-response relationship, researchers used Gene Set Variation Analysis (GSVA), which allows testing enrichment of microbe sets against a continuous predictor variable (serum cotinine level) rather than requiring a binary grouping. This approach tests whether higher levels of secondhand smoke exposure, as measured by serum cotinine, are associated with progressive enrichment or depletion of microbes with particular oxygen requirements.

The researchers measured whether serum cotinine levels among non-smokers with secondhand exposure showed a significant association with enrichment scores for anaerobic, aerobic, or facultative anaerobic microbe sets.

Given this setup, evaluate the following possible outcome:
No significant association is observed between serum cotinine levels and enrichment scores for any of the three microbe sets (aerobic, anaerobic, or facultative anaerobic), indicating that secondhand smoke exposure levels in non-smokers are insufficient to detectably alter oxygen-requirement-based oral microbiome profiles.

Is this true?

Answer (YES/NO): YES